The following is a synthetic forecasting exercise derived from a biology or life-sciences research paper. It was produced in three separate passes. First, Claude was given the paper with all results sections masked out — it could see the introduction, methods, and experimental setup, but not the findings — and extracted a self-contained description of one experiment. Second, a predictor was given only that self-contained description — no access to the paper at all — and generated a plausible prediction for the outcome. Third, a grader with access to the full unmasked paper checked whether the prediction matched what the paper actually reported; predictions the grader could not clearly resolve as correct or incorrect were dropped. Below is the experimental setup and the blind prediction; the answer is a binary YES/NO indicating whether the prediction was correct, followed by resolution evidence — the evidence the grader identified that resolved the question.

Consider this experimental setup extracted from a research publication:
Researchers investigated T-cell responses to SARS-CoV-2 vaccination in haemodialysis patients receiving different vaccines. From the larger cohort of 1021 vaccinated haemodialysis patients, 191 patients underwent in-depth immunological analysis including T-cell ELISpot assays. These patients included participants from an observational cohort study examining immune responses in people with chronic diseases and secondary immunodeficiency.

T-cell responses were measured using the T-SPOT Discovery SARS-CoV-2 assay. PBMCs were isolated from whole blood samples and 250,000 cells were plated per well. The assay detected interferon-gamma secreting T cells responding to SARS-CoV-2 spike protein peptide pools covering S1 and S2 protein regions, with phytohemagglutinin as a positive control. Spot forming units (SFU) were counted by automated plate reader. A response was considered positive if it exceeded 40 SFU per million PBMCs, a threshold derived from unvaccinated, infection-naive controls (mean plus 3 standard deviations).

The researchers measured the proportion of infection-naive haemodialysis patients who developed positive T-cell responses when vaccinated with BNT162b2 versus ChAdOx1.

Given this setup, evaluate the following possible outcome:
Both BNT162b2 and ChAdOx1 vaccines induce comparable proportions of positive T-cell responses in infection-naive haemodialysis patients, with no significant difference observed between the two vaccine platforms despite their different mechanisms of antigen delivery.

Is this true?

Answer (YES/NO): YES